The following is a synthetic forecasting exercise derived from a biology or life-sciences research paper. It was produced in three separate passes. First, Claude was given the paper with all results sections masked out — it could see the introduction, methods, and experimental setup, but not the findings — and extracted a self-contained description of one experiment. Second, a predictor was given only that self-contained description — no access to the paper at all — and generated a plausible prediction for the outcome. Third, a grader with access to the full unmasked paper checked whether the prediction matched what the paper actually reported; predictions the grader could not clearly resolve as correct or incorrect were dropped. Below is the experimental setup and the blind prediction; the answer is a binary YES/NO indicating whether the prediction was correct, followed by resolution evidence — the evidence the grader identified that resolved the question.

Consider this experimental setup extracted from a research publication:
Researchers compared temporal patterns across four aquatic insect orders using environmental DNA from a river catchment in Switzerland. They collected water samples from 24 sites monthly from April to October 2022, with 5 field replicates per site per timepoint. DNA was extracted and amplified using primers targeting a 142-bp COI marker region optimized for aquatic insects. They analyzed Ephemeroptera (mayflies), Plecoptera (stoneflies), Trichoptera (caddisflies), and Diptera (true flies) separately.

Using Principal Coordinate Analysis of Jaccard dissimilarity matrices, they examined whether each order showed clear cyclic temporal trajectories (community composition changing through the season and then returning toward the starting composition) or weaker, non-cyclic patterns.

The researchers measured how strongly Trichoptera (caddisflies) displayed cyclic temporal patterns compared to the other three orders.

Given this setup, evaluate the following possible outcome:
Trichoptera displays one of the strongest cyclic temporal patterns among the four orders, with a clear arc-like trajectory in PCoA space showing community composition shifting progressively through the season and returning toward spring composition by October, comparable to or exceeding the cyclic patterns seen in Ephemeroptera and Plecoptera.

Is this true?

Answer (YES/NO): NO